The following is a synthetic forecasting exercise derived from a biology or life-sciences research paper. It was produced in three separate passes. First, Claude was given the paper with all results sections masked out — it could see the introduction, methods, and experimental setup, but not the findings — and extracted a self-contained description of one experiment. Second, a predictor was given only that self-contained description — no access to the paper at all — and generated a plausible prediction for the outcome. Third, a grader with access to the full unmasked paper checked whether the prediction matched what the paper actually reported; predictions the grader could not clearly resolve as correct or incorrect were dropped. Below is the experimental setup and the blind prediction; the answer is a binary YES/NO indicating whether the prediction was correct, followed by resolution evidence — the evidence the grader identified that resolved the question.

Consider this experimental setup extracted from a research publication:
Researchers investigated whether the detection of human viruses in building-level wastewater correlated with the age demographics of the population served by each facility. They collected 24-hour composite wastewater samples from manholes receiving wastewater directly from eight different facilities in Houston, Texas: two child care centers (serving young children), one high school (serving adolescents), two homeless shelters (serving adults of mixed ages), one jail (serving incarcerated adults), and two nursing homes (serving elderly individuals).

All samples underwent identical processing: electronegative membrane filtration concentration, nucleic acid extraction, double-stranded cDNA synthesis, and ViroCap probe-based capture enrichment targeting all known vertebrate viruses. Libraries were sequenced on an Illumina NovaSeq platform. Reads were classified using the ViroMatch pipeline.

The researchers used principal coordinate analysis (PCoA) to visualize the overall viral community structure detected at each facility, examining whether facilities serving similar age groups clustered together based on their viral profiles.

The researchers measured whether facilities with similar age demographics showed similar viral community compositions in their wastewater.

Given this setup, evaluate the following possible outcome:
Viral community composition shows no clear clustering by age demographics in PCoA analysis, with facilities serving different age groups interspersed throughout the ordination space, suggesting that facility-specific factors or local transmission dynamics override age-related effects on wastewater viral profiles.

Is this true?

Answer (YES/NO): NO